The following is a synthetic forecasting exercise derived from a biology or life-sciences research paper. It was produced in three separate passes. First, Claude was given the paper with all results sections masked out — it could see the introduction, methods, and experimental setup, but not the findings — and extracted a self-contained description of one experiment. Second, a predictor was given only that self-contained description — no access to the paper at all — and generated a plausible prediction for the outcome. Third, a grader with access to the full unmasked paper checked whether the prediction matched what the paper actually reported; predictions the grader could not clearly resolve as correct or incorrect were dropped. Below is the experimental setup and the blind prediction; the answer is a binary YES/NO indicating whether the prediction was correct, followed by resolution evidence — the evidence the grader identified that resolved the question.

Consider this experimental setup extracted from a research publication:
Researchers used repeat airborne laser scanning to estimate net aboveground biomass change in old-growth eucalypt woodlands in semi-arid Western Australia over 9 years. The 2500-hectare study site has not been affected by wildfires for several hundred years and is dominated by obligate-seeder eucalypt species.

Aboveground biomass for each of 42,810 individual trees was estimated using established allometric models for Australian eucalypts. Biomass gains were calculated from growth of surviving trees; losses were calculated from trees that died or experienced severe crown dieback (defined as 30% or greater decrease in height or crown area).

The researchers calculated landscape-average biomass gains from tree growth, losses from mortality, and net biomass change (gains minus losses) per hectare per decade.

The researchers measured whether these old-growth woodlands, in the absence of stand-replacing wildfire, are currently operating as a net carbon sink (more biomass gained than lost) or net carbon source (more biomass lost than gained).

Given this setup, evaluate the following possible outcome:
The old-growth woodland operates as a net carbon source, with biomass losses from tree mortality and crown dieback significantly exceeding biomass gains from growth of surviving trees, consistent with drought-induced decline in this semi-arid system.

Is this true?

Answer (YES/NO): NO